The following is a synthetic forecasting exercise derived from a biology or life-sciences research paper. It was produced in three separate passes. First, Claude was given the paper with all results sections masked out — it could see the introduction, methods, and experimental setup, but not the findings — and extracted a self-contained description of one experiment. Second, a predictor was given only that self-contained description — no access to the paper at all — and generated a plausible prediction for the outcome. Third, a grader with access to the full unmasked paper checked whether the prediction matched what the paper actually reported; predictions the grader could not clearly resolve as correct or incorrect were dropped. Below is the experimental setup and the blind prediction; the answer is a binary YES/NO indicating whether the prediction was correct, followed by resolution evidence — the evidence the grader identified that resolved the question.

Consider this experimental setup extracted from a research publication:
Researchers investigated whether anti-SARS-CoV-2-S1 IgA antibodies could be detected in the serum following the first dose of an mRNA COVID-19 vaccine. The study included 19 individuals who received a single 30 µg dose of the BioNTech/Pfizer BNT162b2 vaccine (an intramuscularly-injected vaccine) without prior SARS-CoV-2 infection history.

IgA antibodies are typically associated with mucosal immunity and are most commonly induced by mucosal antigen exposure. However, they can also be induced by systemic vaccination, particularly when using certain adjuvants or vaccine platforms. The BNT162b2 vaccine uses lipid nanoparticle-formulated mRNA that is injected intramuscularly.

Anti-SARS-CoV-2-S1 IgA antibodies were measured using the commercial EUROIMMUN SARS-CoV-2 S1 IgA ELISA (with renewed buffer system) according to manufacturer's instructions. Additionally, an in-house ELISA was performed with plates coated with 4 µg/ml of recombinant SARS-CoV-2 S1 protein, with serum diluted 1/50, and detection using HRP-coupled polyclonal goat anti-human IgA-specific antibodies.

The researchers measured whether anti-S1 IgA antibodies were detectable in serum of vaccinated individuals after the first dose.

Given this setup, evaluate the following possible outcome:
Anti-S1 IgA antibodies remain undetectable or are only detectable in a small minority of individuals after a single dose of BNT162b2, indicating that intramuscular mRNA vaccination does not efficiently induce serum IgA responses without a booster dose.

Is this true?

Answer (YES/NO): NO